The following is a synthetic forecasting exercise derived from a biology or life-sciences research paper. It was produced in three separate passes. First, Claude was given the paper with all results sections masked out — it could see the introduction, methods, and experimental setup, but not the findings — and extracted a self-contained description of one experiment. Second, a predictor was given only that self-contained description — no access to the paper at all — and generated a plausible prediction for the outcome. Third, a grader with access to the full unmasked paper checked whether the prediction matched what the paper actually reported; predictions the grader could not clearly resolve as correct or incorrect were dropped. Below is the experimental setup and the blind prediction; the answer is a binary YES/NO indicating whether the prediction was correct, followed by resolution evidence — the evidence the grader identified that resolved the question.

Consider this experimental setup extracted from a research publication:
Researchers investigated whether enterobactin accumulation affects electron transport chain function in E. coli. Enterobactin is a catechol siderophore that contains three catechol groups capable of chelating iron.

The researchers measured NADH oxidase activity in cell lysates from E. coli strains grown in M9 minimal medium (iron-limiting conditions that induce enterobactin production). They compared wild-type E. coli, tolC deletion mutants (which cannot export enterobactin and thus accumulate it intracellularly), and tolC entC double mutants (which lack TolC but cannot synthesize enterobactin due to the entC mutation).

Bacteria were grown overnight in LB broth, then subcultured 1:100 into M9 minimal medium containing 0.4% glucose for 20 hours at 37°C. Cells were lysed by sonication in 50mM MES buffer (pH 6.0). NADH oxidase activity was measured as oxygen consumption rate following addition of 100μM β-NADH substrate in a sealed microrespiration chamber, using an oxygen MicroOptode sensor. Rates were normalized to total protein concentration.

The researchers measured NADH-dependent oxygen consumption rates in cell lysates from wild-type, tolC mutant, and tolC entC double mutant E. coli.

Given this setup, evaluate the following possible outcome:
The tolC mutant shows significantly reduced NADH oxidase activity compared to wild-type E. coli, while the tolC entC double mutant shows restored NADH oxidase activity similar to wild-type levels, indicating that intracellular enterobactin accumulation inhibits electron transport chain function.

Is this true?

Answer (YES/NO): YES